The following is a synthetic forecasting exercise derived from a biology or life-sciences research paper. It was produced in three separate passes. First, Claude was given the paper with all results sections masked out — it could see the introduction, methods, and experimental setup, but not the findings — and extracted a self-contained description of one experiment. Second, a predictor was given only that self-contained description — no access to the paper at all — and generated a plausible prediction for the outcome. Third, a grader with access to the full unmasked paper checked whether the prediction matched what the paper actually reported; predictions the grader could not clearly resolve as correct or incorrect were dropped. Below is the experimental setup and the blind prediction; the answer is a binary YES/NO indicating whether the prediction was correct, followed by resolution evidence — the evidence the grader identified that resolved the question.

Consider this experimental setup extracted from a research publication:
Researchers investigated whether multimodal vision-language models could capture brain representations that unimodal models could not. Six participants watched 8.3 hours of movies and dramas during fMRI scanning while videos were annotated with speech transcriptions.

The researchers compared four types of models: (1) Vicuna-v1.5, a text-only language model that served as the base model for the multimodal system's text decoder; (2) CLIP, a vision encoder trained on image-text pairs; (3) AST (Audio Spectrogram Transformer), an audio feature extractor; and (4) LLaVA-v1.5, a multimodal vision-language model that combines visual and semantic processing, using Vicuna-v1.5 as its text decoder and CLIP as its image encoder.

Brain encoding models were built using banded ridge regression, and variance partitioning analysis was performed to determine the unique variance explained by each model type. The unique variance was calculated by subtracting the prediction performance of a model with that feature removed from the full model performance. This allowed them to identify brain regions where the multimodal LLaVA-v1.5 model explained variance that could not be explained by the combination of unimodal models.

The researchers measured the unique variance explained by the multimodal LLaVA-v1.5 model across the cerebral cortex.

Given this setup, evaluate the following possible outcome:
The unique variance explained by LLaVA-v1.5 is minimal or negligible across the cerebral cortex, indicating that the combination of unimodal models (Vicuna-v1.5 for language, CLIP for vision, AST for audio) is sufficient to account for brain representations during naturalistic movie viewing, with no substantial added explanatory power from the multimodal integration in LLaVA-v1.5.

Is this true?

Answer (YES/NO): NO